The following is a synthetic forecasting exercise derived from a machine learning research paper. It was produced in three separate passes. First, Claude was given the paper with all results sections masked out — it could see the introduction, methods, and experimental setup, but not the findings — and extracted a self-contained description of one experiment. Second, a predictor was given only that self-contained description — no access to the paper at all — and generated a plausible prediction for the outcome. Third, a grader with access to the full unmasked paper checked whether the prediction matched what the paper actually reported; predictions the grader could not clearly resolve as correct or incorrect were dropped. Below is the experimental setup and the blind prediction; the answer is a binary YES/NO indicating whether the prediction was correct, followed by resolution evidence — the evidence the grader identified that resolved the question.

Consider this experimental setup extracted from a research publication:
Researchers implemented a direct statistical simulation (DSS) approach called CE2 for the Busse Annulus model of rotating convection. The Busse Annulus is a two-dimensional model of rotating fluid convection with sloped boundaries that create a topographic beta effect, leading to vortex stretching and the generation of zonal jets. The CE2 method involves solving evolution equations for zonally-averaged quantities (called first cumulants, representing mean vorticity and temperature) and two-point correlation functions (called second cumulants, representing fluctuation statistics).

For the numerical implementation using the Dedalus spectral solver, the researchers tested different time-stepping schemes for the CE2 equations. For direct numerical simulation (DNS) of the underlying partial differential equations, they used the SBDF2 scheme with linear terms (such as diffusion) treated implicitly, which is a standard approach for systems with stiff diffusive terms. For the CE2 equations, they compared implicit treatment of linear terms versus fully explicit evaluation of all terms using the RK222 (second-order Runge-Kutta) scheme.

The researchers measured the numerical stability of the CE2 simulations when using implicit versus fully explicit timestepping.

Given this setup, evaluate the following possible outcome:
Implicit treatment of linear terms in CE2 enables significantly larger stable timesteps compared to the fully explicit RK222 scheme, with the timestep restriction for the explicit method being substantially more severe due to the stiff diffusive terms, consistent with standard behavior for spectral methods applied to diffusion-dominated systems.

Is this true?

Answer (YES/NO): NO